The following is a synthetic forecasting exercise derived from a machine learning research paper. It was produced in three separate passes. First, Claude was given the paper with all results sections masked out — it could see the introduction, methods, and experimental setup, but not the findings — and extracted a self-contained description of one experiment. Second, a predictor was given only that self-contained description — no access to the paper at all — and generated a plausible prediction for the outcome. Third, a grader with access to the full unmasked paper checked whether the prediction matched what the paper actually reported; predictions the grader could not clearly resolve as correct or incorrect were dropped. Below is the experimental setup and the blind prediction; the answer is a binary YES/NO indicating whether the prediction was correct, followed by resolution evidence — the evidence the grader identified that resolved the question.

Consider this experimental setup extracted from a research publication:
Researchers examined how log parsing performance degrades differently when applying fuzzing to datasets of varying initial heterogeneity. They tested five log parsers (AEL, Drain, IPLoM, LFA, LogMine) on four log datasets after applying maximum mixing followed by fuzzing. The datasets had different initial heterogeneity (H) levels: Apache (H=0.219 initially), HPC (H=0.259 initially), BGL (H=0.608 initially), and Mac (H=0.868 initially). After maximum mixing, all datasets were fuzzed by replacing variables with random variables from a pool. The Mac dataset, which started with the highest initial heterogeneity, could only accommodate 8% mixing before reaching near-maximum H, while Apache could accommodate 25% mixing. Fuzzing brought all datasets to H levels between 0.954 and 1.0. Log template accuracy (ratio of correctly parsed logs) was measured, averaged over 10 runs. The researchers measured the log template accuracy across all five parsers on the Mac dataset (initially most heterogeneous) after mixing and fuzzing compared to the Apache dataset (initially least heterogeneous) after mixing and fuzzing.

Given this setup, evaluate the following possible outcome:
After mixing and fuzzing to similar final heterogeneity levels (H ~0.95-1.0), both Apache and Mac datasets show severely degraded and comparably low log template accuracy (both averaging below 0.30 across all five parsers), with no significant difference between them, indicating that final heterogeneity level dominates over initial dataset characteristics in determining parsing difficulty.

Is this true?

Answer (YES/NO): NO